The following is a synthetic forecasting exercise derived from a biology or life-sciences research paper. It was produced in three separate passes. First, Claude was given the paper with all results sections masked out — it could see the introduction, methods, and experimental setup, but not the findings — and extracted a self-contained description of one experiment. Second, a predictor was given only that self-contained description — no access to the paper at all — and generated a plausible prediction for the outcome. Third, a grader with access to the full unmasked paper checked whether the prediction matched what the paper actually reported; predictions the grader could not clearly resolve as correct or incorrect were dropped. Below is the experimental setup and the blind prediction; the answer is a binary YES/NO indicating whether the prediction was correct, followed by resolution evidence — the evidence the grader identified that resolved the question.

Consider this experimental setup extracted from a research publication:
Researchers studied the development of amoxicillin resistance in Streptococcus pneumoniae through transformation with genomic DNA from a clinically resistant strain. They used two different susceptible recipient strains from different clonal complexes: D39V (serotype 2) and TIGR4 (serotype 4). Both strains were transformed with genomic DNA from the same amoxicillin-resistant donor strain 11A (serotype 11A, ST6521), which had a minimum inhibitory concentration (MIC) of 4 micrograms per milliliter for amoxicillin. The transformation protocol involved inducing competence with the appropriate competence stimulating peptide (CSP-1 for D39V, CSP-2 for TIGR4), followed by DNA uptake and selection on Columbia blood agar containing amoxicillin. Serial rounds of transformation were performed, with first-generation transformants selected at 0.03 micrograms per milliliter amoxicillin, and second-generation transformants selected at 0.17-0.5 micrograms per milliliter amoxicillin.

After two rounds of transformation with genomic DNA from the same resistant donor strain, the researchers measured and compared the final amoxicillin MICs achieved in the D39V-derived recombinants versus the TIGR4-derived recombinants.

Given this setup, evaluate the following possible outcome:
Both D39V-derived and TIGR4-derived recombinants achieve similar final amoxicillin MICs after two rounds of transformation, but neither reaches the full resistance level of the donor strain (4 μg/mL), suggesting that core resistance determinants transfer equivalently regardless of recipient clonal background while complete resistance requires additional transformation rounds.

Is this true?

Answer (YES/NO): NO